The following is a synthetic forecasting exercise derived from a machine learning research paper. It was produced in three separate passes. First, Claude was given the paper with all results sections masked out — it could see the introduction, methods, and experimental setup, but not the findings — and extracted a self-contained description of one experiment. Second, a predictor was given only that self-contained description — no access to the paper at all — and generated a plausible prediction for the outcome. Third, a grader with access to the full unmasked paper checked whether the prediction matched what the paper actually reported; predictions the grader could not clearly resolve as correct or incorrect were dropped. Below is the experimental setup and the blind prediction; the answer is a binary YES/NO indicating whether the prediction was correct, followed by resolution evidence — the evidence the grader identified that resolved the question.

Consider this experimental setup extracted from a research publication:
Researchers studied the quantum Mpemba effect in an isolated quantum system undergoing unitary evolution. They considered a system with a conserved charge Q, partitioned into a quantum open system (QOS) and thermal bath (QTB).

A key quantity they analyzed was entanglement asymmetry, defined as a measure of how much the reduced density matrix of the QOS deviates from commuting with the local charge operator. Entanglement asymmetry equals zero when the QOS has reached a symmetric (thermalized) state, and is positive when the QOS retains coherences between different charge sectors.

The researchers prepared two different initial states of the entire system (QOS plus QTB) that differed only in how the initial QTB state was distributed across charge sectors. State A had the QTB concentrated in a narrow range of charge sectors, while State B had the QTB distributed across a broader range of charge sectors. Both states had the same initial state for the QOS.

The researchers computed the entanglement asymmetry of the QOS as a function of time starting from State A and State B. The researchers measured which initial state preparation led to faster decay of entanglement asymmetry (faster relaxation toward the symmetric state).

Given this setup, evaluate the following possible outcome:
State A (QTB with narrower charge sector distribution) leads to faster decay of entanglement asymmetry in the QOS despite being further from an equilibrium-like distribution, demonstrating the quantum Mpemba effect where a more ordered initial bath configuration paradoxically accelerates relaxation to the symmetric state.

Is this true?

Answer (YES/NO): YES